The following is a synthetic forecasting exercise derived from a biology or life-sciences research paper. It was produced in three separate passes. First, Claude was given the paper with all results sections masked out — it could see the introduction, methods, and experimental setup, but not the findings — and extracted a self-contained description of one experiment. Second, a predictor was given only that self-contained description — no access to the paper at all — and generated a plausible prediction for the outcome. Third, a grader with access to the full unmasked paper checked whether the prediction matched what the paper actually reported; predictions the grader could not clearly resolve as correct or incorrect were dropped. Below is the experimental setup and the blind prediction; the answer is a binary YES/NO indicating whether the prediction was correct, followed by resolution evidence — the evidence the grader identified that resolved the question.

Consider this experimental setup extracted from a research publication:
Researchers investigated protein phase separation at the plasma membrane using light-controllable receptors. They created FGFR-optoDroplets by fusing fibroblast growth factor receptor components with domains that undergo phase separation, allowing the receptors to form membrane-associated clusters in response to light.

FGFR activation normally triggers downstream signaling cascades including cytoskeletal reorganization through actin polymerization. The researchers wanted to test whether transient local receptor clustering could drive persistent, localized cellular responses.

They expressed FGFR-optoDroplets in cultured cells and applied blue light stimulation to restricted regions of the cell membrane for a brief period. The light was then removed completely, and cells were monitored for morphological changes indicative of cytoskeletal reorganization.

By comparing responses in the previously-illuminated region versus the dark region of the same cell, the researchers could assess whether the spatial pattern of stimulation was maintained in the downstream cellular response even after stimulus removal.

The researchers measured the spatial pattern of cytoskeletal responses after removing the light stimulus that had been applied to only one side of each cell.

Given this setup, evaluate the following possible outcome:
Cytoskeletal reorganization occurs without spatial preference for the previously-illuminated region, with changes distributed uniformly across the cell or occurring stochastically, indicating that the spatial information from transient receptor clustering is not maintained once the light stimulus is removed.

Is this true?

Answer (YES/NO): NO